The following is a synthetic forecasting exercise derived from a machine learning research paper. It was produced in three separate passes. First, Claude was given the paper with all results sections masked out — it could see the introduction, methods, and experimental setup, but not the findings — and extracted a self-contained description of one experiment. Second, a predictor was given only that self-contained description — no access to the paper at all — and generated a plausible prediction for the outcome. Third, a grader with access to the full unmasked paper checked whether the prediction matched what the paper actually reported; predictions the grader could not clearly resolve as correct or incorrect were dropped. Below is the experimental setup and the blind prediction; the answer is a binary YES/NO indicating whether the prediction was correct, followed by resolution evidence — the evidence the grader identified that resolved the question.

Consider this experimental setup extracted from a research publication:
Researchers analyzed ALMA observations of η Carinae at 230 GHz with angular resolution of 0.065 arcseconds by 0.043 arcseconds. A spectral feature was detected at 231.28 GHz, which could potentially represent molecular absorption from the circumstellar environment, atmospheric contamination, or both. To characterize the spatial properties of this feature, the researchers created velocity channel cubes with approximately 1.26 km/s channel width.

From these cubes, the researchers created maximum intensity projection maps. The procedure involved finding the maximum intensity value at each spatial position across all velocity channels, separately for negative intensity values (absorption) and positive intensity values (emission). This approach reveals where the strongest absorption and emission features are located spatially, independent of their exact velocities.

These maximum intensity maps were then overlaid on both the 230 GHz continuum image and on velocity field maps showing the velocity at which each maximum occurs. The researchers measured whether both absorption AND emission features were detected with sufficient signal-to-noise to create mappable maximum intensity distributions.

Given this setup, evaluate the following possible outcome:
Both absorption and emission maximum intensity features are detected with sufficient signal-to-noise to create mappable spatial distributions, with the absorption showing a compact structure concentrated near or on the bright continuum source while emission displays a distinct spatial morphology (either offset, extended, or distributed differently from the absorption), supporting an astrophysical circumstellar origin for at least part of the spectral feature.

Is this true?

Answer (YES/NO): NO